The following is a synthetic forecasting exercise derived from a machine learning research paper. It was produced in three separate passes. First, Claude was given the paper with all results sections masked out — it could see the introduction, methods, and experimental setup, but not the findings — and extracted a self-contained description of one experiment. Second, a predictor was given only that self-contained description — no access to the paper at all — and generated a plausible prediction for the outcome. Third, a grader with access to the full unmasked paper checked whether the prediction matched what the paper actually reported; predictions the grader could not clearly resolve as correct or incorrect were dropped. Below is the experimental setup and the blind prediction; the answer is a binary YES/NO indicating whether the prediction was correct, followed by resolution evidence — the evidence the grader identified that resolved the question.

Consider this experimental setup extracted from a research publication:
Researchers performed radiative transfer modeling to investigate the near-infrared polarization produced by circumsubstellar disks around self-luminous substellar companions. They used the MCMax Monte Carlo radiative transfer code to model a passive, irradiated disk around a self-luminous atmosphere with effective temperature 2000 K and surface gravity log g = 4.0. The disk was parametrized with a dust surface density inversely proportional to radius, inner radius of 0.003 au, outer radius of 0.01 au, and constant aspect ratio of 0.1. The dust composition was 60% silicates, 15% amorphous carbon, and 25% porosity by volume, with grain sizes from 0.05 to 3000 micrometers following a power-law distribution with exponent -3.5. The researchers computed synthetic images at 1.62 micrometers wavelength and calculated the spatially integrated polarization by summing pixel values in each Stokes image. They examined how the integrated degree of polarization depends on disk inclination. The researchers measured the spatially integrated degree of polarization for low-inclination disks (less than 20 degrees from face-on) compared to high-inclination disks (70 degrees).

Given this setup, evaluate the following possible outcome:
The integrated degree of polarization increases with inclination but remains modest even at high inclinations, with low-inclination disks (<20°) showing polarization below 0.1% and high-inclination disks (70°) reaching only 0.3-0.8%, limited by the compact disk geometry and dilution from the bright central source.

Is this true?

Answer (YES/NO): NO